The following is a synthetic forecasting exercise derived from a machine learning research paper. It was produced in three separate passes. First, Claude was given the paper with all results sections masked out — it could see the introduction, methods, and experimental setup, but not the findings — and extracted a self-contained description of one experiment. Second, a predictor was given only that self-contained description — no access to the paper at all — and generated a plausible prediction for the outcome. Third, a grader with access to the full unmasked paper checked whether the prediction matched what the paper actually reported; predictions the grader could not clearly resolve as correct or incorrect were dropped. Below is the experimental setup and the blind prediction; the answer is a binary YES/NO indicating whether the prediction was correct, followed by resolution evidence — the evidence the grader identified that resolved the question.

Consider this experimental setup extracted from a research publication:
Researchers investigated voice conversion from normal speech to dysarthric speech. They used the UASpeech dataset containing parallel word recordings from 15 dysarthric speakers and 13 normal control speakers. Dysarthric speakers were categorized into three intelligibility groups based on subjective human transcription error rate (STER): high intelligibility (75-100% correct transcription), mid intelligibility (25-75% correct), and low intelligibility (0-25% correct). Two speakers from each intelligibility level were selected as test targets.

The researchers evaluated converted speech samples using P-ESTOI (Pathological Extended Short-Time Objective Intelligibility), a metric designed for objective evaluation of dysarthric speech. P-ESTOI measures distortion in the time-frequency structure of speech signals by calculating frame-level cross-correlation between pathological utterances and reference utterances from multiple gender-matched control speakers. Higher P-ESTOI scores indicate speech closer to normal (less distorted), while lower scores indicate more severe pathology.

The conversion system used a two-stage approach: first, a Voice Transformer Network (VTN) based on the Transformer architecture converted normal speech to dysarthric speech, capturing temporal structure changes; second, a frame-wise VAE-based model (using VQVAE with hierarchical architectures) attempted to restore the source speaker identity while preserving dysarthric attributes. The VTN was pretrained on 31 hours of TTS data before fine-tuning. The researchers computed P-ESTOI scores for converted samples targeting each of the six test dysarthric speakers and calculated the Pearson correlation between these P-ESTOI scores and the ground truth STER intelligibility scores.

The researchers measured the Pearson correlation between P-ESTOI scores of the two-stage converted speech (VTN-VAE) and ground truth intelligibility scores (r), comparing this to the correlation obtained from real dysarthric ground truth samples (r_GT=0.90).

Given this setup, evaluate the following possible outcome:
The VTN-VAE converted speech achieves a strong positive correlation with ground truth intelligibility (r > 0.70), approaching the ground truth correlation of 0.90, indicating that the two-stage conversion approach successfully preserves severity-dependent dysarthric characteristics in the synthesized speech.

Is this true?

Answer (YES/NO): YES